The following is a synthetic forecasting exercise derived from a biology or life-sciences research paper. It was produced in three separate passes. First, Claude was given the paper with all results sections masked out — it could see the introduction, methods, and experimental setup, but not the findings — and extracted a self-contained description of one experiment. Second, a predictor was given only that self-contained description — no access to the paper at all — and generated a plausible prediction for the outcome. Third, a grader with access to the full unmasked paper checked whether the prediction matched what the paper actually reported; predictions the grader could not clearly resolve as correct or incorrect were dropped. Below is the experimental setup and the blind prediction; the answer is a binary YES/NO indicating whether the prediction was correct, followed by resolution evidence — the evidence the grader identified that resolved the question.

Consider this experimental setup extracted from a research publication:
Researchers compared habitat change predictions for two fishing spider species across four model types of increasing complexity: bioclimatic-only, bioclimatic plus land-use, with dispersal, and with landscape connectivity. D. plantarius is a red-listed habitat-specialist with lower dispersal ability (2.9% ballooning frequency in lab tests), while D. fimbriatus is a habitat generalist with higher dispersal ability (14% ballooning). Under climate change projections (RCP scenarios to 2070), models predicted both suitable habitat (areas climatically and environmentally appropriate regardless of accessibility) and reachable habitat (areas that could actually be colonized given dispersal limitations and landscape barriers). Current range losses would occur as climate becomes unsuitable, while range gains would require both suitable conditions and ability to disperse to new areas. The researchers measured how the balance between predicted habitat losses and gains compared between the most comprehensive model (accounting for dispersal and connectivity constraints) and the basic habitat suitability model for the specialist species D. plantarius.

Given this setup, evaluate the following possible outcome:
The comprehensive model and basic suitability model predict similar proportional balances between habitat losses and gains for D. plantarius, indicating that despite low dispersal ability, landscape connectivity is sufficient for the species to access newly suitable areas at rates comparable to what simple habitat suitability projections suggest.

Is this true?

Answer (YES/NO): NO